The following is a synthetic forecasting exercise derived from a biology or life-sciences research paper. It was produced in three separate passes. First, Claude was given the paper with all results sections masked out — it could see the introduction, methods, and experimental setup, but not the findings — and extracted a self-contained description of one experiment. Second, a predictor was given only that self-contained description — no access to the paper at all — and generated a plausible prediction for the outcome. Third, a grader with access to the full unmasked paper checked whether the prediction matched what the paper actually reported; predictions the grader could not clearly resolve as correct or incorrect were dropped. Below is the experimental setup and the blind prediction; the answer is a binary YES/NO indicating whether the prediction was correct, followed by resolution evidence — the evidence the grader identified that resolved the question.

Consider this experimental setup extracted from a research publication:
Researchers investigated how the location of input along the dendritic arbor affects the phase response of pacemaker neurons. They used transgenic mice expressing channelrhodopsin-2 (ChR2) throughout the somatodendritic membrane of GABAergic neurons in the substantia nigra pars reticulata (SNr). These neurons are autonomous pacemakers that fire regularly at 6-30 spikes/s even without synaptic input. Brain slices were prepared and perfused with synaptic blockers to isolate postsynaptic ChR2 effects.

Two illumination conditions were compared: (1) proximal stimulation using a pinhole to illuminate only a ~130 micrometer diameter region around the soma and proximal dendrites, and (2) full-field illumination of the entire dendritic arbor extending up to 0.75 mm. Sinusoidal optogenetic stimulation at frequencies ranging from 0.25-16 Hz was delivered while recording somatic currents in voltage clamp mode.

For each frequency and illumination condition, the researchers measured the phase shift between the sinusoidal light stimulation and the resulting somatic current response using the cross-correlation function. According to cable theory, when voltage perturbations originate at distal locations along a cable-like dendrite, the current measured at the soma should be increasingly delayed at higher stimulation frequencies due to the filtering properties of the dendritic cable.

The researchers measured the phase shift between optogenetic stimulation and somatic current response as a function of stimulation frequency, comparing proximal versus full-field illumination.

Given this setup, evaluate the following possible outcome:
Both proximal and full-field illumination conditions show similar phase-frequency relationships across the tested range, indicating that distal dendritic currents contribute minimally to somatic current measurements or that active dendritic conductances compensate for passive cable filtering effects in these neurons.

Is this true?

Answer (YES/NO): NO